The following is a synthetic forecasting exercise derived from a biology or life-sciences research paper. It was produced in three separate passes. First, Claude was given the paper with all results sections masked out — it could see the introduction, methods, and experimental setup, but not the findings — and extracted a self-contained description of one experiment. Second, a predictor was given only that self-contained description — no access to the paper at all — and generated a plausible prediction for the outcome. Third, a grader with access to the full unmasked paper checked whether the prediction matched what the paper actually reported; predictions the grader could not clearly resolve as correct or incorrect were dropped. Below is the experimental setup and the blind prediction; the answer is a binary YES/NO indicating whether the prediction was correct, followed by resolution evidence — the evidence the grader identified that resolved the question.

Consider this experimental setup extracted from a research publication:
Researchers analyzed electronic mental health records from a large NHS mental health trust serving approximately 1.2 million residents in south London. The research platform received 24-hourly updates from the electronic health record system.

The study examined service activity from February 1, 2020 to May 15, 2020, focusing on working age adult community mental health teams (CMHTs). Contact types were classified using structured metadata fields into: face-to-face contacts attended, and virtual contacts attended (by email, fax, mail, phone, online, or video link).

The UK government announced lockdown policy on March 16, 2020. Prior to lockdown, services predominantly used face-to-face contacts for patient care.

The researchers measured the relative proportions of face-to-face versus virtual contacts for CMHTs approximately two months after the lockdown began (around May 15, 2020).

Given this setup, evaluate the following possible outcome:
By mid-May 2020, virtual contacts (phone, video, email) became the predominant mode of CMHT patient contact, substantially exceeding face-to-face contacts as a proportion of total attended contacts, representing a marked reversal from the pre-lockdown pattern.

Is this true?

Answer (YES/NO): YES